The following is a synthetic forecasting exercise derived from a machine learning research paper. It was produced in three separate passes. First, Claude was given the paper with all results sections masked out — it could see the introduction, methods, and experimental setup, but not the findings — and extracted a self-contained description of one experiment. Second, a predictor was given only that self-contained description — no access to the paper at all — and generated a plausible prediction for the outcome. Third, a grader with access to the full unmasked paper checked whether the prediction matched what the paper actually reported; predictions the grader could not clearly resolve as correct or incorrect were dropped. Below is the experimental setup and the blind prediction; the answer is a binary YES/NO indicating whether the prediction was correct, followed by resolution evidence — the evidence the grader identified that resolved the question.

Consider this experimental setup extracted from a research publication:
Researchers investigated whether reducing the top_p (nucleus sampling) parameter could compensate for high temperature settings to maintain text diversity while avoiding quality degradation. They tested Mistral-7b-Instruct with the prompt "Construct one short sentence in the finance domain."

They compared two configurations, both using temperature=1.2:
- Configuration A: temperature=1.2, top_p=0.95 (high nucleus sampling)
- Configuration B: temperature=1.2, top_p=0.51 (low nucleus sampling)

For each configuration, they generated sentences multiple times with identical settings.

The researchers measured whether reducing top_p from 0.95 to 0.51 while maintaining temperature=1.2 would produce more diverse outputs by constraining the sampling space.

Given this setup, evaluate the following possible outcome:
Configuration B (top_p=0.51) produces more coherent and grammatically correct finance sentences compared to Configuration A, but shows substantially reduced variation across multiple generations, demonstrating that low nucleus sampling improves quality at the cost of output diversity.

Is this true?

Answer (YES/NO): NO